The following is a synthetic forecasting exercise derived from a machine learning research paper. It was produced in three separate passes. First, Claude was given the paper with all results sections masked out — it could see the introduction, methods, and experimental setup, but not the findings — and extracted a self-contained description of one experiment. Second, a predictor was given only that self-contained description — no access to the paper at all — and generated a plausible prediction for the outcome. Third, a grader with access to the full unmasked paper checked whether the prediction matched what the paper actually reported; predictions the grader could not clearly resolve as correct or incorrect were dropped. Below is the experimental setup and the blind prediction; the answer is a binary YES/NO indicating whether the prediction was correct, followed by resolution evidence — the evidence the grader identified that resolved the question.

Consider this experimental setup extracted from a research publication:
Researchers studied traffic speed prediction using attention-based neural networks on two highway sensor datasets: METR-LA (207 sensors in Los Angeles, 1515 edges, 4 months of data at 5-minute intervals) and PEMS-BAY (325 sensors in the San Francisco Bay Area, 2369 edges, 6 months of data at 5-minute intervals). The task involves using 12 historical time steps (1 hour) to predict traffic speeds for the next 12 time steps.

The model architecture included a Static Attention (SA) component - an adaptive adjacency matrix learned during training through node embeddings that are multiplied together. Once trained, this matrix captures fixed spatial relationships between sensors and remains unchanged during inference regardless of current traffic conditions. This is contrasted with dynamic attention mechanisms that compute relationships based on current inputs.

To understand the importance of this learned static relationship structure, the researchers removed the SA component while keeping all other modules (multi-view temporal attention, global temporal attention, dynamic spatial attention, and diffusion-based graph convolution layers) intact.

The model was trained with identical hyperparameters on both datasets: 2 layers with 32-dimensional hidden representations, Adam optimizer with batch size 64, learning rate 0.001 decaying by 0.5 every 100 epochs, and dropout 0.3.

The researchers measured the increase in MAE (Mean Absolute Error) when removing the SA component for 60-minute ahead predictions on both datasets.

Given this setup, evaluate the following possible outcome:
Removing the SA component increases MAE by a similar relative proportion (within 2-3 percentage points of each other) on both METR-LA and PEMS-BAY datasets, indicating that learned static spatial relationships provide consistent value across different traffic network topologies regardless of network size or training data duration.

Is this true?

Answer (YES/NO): YES